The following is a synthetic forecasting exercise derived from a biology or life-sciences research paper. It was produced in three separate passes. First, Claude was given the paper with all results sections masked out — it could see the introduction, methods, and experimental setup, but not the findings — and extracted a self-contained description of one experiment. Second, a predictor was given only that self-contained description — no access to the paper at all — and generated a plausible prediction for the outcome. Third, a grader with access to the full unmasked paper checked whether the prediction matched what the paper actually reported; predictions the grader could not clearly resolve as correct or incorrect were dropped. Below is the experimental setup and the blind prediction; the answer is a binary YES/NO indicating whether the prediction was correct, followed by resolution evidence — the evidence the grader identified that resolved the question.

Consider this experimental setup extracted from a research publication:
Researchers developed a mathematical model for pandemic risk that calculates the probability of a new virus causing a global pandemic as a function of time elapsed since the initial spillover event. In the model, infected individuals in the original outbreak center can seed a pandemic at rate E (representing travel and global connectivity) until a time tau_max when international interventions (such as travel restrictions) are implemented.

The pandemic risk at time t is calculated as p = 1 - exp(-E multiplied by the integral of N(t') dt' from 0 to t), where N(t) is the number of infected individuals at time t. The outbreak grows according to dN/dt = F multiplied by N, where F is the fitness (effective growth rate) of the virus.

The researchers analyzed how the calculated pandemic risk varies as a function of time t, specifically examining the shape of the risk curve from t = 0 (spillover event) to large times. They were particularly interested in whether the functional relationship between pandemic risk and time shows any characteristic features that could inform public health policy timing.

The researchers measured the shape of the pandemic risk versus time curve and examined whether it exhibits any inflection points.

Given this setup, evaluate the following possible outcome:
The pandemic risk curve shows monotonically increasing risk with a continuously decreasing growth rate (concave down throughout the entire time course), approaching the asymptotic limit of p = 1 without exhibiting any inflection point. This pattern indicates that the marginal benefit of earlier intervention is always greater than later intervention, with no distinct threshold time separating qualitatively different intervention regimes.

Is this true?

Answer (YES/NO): NO